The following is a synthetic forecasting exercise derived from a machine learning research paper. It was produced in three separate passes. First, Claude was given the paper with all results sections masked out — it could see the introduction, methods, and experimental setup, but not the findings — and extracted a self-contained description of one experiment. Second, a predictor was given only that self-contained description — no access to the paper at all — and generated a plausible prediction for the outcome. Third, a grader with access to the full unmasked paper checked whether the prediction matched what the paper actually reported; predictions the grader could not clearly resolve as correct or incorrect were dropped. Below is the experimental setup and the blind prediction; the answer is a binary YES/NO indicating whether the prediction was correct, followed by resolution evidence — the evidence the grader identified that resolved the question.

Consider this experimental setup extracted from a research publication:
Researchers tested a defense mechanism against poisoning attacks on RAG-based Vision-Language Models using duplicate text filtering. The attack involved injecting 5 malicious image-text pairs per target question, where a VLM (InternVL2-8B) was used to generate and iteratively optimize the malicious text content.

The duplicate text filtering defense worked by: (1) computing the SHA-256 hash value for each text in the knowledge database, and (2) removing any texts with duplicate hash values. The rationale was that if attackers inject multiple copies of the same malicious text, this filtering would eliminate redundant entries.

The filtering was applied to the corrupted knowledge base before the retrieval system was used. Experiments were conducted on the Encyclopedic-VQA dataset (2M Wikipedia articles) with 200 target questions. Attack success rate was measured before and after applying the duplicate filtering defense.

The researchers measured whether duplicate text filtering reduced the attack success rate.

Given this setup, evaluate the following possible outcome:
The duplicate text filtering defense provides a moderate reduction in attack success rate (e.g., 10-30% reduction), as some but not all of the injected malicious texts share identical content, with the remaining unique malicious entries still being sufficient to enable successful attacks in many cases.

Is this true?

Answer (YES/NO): NO